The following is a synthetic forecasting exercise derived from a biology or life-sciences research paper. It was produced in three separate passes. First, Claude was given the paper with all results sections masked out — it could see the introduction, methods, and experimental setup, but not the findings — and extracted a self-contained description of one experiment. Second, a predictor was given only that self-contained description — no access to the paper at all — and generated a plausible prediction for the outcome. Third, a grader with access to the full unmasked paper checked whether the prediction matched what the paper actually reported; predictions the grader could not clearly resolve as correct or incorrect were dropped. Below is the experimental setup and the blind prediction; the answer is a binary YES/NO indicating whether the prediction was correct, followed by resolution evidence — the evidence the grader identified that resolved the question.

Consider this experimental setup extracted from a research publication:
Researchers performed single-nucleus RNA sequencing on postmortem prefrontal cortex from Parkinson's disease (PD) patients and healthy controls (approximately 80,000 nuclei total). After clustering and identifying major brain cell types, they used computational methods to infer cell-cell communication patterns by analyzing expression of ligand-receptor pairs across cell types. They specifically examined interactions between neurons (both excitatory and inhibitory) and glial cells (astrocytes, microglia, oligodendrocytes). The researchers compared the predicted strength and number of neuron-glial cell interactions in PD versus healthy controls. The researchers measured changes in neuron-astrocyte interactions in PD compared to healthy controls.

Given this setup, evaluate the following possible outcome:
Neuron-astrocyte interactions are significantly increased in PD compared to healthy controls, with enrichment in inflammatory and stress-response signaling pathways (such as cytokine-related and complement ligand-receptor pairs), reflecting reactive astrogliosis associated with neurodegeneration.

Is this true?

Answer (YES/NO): NO